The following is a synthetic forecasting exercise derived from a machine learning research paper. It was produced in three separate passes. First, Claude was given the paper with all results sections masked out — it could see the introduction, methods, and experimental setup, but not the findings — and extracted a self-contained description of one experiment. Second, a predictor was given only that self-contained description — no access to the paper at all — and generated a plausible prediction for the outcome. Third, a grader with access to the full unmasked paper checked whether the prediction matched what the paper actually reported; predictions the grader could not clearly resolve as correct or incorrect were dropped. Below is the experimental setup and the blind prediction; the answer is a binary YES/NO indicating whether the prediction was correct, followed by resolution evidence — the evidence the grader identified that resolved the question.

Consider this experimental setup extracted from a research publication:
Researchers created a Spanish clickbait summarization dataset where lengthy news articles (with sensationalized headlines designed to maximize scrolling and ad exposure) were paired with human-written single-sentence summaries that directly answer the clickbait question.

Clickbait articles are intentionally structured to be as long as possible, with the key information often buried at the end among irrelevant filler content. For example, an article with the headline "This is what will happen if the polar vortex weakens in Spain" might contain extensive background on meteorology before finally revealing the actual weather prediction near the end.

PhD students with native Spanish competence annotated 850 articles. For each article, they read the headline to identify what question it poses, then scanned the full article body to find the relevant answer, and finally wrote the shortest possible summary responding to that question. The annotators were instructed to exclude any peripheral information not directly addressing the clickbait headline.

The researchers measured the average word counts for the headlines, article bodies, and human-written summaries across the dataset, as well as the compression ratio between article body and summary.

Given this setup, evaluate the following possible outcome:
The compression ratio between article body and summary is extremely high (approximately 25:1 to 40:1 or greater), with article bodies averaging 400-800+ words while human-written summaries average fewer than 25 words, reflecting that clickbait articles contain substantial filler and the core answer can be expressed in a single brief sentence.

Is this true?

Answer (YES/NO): YES